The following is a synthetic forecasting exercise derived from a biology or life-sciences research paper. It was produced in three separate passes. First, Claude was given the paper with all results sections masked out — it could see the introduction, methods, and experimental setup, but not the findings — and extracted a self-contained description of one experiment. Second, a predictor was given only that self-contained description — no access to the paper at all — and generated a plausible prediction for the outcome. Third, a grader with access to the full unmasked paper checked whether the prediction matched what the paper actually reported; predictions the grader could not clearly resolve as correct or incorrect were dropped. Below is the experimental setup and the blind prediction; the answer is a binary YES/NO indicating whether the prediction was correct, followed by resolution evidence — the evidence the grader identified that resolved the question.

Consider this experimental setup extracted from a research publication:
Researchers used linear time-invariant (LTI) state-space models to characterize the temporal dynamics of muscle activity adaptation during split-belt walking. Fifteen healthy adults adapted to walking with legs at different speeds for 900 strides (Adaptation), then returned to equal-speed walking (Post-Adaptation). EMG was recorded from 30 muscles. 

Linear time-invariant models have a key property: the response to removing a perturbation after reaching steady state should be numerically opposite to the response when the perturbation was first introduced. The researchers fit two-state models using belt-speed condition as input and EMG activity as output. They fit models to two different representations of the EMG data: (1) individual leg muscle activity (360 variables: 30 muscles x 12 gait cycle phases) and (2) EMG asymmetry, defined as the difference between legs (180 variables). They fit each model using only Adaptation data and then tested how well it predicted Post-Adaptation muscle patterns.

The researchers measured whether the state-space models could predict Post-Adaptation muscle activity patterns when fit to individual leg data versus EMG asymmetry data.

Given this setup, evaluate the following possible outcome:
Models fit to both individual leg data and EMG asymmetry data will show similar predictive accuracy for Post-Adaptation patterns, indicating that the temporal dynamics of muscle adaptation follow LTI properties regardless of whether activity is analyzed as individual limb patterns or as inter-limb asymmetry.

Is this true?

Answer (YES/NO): NO